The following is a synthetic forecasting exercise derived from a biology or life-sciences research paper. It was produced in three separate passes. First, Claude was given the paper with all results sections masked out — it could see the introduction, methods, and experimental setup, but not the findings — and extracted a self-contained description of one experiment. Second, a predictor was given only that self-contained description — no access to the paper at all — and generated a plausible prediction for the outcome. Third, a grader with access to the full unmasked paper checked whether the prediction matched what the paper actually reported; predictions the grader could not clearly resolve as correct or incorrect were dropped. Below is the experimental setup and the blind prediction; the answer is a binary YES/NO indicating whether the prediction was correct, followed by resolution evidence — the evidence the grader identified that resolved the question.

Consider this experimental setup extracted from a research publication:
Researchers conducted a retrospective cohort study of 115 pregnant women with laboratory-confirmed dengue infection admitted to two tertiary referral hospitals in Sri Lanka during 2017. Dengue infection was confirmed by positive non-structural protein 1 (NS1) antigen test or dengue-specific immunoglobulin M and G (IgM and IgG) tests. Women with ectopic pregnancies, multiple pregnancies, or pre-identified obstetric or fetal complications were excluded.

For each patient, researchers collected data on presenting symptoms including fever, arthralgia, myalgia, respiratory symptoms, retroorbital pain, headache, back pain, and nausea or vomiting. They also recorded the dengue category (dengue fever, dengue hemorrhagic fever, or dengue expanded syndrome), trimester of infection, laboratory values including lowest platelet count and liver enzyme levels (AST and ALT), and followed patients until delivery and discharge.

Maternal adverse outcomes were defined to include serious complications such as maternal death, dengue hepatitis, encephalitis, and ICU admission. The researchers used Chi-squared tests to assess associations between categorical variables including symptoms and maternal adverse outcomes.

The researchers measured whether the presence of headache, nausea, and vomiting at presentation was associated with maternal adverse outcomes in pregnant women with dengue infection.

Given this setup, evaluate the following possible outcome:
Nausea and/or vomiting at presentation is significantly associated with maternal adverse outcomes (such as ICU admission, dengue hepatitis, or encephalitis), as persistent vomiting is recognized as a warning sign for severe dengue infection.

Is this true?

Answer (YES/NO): NO